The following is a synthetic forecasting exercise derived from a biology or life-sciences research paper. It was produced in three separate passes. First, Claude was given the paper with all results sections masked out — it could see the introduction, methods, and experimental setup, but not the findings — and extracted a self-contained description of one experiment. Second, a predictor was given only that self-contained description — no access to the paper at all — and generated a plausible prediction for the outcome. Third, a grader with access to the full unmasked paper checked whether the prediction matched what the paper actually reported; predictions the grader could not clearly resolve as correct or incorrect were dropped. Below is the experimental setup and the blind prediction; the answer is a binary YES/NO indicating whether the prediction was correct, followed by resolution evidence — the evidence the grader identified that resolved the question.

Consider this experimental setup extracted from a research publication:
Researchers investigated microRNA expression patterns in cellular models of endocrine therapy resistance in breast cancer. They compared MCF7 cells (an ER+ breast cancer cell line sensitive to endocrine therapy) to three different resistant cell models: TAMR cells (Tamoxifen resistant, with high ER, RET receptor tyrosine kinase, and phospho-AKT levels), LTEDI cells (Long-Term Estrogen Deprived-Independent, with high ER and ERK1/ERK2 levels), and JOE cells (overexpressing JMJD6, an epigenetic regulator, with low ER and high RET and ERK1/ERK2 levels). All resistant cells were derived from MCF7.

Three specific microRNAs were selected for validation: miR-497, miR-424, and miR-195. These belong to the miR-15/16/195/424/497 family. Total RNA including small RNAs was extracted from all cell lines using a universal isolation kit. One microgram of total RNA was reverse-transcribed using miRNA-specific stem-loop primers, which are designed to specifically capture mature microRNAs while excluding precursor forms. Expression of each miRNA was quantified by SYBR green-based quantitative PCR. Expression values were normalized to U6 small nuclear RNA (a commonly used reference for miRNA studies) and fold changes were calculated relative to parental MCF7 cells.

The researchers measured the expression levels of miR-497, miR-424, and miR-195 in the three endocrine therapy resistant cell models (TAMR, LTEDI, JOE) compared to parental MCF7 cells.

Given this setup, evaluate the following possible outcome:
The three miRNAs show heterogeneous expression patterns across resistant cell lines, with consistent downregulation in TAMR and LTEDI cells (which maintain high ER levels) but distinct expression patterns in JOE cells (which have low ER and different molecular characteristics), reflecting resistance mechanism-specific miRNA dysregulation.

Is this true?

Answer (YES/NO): NO